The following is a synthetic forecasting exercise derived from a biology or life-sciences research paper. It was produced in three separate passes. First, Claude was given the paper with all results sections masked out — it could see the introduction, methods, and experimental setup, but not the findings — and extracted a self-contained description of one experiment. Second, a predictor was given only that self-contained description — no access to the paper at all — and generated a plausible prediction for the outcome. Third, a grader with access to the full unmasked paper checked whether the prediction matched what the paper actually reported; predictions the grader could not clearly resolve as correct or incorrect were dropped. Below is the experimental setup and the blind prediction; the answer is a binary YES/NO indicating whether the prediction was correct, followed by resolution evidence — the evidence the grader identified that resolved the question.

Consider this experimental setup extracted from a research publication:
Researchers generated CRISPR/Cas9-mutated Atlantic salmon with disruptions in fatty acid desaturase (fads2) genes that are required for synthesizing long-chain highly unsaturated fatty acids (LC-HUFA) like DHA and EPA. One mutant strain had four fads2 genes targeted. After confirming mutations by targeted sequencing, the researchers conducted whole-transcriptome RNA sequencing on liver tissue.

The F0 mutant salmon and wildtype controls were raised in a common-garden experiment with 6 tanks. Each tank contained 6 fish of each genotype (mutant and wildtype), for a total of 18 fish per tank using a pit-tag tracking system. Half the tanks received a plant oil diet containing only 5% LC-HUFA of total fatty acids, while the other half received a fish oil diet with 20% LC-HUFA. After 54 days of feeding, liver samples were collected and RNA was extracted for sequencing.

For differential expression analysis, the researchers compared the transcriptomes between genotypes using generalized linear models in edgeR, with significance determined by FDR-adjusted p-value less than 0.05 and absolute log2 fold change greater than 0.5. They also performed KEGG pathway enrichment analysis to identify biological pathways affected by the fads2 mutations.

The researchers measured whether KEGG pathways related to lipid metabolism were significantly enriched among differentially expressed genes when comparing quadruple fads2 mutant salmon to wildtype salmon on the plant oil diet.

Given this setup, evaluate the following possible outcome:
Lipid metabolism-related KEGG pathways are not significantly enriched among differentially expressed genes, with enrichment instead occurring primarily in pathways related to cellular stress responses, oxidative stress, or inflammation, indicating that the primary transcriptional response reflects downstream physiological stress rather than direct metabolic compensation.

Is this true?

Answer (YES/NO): NO